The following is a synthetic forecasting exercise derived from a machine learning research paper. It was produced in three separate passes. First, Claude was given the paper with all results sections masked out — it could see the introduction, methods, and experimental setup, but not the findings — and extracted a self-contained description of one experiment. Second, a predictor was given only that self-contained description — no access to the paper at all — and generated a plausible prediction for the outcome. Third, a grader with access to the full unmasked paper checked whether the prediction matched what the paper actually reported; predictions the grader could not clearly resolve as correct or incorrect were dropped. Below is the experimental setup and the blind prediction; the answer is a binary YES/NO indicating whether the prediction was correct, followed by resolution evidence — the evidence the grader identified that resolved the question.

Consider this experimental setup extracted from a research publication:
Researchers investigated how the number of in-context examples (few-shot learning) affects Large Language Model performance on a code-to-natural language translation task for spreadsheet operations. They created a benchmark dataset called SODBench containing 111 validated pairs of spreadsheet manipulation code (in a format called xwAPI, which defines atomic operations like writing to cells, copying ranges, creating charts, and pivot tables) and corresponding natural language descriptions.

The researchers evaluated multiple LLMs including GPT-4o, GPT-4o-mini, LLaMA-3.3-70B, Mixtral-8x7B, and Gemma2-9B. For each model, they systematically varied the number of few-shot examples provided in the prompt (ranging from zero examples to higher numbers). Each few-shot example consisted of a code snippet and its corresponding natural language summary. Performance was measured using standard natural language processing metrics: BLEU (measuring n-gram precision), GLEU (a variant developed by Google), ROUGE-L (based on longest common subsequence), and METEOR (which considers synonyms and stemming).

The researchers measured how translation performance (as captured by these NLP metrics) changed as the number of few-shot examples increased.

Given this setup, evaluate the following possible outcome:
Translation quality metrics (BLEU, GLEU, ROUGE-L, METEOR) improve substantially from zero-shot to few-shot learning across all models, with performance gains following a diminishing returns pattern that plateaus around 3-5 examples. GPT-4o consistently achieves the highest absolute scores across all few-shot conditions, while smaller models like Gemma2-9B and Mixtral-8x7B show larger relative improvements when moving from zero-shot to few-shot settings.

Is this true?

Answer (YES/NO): NO